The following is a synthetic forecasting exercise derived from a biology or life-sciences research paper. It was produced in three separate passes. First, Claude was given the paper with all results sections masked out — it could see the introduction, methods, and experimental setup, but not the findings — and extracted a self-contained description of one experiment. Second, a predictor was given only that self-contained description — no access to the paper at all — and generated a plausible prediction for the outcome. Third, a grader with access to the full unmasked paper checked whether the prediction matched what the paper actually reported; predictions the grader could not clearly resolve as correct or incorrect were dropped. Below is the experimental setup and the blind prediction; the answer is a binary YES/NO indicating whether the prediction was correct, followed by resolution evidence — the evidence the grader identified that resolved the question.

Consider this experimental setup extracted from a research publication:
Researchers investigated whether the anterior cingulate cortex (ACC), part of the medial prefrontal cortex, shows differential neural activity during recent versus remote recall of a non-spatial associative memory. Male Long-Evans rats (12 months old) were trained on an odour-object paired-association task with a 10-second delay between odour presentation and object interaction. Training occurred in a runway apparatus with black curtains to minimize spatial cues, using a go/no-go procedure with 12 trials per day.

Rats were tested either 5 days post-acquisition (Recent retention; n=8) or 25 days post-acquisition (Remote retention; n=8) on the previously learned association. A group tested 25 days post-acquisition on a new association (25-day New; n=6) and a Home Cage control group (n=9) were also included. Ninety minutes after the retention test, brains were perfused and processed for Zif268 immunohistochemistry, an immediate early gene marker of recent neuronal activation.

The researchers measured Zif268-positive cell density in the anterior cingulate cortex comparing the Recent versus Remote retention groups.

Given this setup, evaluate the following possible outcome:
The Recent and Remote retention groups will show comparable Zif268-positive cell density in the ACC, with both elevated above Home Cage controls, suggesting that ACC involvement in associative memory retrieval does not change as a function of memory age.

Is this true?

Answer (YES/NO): NO